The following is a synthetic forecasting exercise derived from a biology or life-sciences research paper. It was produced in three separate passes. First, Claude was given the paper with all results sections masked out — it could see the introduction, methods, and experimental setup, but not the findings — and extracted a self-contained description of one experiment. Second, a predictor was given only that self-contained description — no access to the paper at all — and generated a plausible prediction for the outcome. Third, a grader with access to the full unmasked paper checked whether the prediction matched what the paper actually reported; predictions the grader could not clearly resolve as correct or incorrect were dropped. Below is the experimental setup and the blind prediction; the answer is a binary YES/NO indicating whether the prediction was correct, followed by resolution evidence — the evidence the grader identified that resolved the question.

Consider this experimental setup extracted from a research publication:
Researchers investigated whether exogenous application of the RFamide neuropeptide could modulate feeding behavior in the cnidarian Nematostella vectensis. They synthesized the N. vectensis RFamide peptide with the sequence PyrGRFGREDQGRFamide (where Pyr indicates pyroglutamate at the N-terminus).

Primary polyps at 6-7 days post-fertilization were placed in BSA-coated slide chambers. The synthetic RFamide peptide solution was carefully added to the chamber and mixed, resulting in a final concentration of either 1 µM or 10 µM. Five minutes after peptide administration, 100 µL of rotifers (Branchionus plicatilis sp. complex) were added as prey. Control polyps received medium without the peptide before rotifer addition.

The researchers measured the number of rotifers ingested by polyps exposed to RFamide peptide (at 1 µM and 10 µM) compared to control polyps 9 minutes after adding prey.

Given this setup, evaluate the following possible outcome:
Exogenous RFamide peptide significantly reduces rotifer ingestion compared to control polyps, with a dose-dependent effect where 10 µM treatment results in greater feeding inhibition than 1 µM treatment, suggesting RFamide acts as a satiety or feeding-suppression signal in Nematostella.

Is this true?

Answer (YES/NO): NO